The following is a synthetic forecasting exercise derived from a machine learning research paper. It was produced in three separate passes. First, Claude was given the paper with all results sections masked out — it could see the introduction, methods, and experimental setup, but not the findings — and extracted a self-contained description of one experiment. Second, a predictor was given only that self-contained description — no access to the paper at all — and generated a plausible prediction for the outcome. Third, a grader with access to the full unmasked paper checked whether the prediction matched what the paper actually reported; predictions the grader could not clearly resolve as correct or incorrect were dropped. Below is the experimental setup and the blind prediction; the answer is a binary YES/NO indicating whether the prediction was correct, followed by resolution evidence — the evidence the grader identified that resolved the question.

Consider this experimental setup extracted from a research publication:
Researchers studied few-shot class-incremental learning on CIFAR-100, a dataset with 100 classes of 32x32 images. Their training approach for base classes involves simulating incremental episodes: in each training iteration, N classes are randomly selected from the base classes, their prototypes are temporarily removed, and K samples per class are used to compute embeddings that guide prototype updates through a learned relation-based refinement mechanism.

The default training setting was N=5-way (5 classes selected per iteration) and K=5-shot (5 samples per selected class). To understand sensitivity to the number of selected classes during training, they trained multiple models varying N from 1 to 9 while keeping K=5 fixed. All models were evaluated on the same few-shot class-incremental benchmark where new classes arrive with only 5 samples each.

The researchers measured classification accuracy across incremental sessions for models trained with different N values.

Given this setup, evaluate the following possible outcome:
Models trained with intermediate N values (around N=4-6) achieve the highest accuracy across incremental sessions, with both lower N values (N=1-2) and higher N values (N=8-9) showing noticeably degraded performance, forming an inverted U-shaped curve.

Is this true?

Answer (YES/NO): NO